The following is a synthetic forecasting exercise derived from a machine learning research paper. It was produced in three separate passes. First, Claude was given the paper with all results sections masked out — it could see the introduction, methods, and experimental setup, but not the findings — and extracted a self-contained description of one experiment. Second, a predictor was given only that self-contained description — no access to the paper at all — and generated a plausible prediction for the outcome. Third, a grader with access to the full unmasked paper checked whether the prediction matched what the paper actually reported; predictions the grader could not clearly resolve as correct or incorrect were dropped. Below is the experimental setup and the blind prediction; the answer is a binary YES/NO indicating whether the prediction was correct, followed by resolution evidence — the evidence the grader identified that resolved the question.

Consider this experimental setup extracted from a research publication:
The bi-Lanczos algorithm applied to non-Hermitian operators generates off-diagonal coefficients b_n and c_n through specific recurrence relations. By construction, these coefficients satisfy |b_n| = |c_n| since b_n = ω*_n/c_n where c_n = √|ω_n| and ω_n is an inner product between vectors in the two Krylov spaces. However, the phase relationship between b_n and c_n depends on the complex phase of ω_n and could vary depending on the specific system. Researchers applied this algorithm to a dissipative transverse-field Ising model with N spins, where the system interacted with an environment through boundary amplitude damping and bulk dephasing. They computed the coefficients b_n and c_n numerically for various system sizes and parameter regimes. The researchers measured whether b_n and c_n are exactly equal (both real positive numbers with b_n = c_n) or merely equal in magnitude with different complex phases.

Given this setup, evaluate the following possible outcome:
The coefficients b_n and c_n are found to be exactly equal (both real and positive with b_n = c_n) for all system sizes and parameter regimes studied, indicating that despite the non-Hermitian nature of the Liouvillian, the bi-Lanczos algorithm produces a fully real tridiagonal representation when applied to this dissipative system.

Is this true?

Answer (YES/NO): NO